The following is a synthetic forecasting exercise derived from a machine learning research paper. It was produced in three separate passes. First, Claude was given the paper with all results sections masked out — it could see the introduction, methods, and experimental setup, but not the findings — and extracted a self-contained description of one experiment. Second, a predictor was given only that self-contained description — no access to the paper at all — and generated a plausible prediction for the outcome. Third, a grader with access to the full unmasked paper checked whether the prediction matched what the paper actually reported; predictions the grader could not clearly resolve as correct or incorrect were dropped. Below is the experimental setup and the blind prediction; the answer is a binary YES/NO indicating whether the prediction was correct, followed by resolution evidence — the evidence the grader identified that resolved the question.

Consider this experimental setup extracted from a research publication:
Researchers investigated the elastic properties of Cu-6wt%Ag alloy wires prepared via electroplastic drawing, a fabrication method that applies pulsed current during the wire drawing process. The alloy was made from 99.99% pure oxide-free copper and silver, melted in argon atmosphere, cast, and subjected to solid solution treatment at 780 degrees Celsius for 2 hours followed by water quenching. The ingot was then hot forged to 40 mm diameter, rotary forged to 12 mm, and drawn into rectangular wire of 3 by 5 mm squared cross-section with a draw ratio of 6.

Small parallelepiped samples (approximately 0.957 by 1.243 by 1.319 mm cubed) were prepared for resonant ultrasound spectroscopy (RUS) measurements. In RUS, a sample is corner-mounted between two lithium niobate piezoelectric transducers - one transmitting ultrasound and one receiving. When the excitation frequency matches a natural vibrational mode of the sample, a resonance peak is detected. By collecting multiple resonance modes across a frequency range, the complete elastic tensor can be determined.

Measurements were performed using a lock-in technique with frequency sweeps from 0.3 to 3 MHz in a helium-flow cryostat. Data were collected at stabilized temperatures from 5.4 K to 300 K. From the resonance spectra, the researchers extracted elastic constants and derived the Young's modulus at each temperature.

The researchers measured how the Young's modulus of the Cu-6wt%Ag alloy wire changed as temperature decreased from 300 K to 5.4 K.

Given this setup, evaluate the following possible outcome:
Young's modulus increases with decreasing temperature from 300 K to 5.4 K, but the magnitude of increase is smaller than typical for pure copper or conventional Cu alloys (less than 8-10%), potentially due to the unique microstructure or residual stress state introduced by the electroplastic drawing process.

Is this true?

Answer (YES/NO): NO